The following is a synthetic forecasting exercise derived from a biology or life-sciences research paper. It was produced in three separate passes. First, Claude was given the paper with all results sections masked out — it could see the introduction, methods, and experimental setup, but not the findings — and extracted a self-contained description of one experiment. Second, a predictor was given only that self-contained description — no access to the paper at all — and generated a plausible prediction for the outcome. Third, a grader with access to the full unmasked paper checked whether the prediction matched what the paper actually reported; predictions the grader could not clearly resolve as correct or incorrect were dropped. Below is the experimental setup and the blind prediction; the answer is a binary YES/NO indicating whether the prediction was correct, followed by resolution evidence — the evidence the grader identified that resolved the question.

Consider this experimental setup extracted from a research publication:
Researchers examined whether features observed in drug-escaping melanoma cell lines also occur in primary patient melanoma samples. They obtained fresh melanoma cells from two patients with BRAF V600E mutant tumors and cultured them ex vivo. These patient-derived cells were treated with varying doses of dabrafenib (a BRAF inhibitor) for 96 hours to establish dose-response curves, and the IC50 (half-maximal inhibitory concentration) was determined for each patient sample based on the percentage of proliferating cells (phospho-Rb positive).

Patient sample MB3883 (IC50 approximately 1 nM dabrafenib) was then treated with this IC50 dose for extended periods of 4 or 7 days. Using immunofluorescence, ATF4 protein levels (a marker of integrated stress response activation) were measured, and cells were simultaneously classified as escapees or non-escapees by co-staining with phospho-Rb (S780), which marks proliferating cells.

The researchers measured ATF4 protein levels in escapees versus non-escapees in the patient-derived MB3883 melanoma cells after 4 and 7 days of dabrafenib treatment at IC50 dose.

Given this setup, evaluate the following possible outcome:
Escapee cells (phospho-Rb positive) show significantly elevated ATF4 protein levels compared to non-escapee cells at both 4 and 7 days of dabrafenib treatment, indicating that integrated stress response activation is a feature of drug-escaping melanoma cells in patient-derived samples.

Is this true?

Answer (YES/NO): YES